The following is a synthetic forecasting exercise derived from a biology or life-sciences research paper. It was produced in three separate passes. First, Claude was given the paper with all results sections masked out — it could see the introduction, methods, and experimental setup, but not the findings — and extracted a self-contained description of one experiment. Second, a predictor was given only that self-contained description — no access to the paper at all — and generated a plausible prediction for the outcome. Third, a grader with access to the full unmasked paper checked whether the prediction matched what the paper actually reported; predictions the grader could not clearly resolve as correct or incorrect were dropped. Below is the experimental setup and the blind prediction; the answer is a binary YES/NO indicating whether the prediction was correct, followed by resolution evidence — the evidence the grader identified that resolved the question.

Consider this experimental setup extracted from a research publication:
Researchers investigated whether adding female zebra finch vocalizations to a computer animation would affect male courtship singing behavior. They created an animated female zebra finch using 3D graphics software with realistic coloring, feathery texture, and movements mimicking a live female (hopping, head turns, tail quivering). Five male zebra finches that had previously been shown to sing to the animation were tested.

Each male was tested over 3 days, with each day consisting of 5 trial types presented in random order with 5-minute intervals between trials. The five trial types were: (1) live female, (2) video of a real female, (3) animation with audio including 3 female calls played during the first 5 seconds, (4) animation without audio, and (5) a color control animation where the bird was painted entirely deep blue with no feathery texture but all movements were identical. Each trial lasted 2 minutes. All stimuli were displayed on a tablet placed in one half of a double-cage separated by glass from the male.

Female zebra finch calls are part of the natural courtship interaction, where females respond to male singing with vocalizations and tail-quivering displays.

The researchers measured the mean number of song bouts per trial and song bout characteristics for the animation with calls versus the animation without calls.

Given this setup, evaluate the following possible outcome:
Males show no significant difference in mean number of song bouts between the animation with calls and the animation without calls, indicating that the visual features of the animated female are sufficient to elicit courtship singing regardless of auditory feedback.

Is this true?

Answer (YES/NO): YES